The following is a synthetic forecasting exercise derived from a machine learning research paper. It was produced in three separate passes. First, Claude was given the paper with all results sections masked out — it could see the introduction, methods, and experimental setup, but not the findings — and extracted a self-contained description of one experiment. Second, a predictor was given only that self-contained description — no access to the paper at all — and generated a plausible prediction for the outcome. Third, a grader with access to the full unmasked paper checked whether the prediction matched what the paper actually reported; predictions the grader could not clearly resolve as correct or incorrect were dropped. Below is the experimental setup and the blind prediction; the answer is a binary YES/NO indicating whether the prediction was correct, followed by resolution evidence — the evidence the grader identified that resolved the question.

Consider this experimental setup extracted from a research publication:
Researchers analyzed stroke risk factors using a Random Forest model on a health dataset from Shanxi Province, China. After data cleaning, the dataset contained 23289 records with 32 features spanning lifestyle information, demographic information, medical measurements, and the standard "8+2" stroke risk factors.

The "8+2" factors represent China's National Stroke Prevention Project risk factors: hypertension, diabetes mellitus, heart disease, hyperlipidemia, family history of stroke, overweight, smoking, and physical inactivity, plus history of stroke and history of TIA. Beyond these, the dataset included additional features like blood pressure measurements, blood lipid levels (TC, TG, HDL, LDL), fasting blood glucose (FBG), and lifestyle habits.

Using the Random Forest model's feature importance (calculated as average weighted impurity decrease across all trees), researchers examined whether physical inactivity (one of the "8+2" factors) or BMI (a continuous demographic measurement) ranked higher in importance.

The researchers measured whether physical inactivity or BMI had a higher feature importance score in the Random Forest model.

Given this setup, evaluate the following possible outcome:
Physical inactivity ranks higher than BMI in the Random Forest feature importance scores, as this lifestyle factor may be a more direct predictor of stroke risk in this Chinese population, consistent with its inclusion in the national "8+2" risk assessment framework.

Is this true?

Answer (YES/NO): YES